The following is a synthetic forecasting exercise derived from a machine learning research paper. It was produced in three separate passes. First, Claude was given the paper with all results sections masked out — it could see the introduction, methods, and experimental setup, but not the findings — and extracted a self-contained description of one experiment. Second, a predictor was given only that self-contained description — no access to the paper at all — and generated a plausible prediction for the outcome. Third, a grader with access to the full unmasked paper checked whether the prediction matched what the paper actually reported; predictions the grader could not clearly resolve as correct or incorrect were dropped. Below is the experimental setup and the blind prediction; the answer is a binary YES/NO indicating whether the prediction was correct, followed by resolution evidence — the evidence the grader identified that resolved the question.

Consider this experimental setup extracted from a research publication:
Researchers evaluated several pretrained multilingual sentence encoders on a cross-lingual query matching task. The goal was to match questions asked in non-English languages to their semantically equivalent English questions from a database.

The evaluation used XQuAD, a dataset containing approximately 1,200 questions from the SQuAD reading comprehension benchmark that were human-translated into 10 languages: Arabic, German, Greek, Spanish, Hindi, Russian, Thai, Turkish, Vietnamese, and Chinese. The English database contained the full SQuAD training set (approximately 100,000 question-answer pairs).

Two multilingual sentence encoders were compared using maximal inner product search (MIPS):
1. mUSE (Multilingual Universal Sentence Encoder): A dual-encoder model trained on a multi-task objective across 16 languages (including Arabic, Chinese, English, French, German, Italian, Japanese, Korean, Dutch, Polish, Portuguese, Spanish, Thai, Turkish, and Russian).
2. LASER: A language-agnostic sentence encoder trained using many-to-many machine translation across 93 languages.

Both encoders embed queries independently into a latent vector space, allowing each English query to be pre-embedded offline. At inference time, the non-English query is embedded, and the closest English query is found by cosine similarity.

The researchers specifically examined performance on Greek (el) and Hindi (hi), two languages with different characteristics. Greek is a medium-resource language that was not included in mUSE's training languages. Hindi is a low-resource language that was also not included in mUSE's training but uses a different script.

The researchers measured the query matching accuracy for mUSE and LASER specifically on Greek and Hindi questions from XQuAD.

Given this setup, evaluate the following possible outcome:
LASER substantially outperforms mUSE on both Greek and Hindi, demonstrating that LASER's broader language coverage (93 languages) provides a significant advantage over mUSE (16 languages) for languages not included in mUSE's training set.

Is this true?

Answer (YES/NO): NO